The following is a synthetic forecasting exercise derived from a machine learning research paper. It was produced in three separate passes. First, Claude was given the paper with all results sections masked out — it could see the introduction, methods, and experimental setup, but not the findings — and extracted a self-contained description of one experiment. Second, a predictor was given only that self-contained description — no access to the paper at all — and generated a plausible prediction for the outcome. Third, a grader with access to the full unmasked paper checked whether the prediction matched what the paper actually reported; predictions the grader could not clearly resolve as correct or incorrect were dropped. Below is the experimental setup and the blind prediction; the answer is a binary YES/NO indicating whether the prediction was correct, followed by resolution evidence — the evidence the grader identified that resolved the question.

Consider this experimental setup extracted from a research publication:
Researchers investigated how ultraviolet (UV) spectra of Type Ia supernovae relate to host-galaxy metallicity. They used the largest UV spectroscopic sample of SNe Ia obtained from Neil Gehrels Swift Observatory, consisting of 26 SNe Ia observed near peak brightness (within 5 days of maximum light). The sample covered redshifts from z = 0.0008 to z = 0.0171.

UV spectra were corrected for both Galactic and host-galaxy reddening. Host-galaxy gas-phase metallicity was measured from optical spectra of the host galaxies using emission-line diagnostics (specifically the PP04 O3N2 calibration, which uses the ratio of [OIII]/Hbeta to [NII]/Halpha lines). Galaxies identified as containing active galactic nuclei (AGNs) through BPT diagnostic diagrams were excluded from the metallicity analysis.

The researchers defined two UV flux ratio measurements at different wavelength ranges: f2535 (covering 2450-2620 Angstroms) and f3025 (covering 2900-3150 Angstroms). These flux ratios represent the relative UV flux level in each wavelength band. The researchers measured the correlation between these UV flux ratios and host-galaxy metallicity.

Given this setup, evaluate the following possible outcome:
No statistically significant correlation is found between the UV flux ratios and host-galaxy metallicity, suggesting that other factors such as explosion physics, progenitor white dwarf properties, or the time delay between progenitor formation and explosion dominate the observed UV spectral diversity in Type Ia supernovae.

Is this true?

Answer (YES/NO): NO